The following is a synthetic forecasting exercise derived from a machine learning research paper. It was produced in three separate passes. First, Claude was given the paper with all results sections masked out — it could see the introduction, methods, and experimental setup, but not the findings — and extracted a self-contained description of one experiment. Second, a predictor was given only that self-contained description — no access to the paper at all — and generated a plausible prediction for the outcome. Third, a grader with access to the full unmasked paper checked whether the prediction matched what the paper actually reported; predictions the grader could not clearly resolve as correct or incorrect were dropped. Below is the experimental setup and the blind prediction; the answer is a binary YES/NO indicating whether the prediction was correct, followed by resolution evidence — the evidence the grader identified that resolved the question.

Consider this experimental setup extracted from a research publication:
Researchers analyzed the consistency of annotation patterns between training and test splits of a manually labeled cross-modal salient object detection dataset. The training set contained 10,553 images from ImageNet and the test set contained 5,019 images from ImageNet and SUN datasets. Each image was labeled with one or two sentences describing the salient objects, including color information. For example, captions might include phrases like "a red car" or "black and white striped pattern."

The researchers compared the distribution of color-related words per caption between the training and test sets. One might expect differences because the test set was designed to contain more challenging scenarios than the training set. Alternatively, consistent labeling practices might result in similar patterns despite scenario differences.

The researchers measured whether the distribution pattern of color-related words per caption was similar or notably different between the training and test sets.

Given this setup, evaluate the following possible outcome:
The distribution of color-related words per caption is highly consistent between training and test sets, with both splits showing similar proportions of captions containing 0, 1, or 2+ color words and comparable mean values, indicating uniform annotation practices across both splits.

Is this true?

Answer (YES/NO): YES